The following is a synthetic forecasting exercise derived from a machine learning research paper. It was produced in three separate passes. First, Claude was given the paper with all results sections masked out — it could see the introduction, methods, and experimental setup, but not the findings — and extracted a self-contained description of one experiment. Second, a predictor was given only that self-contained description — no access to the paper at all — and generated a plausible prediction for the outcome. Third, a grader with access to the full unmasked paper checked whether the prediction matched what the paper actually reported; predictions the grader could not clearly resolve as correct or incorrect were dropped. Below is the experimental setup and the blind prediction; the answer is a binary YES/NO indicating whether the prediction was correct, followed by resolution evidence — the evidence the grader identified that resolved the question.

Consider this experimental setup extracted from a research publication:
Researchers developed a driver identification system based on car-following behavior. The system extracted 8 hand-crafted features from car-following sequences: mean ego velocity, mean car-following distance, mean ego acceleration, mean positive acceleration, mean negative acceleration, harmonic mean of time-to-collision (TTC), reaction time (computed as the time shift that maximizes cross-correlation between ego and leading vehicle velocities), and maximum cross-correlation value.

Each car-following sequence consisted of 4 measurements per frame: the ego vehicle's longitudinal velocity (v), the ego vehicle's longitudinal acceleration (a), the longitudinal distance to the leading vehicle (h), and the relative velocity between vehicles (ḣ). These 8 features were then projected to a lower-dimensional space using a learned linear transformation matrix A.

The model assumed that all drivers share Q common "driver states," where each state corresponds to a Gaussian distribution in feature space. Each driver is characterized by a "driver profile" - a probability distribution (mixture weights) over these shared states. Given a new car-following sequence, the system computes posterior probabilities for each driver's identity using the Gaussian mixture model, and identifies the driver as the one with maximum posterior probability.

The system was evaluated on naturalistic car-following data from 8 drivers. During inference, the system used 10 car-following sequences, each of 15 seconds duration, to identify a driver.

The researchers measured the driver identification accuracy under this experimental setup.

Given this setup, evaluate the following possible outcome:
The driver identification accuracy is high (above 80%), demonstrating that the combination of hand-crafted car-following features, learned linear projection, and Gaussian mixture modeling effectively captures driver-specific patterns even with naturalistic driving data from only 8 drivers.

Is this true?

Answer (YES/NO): YES